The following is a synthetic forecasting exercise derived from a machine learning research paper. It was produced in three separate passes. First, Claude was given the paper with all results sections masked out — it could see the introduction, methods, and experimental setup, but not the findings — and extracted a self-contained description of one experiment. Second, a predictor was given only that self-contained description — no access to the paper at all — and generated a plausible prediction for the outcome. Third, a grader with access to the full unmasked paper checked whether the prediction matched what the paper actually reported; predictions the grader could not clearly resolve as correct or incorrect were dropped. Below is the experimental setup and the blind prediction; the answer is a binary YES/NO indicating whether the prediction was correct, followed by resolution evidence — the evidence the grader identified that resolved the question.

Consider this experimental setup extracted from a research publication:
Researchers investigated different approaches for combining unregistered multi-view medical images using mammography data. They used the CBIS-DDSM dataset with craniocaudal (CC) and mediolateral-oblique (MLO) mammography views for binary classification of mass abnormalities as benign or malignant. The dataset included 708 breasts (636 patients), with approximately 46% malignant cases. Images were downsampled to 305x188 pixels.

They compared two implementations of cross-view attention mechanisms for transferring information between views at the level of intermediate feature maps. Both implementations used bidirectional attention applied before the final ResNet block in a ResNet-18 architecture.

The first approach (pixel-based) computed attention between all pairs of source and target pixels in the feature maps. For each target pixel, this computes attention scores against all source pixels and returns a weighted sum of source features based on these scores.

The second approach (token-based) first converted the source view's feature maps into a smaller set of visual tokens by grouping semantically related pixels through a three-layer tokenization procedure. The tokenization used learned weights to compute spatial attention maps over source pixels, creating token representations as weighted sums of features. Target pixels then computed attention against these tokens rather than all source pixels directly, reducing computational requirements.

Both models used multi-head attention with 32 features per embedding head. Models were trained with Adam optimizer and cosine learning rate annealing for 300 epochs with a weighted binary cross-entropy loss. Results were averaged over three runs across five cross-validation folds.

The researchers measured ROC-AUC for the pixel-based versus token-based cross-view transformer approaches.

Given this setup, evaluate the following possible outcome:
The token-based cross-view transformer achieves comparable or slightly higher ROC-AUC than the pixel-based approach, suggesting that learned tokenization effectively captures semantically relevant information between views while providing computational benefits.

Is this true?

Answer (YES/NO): YES